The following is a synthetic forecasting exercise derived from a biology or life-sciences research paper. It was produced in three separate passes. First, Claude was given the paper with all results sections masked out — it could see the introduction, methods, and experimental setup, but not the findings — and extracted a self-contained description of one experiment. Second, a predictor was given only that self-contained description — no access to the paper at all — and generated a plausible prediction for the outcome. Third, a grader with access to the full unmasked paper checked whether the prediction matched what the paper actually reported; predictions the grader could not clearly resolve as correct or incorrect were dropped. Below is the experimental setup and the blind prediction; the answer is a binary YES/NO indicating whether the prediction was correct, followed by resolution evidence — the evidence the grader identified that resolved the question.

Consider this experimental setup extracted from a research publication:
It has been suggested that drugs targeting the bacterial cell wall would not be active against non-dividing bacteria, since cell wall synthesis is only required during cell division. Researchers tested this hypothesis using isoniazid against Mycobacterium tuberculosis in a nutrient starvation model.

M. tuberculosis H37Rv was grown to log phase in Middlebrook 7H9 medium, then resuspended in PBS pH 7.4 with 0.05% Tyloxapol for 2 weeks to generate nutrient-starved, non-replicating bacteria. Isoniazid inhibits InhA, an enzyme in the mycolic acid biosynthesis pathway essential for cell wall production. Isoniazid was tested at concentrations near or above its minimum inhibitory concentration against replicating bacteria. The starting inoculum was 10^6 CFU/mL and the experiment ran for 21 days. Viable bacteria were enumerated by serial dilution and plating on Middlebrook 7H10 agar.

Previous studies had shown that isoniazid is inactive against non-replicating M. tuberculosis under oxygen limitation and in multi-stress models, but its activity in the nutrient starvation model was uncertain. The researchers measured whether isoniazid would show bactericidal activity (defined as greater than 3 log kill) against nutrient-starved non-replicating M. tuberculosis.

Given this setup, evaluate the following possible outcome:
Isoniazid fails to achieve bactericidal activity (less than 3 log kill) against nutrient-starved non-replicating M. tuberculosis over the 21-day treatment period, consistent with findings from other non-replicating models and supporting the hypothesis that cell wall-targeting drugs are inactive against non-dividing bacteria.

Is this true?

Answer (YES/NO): NO